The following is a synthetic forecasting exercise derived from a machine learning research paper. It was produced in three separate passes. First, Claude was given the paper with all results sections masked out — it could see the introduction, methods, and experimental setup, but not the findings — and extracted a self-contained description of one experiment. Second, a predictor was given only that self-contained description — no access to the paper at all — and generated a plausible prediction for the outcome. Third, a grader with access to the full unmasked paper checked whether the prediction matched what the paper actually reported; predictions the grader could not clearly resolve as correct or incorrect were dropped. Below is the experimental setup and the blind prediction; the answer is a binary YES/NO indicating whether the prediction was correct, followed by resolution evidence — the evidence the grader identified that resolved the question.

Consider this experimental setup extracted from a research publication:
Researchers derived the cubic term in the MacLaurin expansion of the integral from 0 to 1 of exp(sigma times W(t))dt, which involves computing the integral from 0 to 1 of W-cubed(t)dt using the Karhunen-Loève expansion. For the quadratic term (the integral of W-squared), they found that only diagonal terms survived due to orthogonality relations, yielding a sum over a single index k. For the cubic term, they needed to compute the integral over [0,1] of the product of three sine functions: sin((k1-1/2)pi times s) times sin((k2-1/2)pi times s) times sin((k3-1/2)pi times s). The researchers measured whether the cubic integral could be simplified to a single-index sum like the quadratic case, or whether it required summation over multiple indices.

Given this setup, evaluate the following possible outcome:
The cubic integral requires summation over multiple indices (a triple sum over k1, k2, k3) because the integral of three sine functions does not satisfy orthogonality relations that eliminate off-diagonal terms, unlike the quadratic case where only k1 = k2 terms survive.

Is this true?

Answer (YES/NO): YES